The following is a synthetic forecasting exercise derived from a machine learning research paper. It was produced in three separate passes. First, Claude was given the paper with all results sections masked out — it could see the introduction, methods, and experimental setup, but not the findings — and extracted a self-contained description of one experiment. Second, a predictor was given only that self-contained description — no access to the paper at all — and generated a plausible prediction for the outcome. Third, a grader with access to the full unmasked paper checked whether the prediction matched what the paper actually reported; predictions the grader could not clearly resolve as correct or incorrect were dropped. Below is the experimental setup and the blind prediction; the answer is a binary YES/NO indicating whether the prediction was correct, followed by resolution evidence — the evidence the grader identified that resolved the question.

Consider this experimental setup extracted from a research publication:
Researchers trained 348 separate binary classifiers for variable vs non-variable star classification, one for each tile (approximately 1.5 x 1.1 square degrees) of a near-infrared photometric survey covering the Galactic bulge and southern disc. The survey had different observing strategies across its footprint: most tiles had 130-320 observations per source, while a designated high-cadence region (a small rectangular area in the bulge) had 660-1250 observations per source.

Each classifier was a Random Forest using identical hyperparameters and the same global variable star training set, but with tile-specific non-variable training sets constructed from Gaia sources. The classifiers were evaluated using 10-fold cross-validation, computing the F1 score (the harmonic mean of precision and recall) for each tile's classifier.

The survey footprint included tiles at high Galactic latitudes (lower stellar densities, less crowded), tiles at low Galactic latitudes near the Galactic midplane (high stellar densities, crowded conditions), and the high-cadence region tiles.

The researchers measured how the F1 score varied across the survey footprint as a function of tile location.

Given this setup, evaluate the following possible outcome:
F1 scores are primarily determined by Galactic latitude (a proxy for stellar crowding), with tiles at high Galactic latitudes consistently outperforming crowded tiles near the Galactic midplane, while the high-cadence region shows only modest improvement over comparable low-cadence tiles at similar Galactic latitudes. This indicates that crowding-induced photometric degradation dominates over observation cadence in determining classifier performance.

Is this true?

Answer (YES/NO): NO